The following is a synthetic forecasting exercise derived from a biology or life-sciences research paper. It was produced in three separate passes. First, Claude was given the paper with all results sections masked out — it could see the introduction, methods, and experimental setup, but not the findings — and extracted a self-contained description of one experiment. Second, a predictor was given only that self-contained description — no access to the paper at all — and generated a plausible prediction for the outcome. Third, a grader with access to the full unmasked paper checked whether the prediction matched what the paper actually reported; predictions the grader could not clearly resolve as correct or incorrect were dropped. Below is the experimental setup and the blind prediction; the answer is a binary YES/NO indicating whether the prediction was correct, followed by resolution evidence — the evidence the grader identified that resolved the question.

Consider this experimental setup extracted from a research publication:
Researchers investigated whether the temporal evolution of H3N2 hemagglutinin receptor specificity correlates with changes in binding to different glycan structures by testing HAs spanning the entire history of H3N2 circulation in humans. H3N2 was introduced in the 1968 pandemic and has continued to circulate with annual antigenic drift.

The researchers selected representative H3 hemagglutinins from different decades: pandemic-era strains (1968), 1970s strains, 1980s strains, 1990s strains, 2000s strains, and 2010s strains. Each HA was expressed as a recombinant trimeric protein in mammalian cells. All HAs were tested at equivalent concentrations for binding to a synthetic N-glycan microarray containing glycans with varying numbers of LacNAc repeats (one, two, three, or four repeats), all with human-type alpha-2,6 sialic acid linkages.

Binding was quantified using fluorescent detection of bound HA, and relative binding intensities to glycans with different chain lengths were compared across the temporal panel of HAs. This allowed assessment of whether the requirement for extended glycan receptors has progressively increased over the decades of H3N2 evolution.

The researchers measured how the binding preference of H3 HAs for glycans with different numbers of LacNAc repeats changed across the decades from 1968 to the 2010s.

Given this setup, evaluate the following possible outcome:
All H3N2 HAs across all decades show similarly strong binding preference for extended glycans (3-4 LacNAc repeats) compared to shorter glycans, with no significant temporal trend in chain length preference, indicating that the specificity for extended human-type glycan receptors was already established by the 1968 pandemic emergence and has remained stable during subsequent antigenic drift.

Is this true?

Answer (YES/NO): NO